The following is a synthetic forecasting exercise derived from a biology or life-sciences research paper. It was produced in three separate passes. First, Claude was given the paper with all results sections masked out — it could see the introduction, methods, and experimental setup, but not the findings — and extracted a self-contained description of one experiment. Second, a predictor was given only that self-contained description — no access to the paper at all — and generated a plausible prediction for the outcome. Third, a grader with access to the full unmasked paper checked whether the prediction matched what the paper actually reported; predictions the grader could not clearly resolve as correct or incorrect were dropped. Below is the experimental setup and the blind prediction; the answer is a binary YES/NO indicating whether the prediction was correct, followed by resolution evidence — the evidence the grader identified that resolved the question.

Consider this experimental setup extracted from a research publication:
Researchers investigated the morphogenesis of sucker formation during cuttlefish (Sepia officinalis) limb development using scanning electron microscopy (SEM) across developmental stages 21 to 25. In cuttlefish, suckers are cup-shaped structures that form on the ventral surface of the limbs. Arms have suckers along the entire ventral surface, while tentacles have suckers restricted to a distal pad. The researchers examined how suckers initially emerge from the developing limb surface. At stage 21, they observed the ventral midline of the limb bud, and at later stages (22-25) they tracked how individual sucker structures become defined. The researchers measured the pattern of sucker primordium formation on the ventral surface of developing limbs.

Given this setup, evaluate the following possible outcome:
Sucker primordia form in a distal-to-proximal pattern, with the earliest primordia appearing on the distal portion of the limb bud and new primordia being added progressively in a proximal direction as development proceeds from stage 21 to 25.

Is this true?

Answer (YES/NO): NO